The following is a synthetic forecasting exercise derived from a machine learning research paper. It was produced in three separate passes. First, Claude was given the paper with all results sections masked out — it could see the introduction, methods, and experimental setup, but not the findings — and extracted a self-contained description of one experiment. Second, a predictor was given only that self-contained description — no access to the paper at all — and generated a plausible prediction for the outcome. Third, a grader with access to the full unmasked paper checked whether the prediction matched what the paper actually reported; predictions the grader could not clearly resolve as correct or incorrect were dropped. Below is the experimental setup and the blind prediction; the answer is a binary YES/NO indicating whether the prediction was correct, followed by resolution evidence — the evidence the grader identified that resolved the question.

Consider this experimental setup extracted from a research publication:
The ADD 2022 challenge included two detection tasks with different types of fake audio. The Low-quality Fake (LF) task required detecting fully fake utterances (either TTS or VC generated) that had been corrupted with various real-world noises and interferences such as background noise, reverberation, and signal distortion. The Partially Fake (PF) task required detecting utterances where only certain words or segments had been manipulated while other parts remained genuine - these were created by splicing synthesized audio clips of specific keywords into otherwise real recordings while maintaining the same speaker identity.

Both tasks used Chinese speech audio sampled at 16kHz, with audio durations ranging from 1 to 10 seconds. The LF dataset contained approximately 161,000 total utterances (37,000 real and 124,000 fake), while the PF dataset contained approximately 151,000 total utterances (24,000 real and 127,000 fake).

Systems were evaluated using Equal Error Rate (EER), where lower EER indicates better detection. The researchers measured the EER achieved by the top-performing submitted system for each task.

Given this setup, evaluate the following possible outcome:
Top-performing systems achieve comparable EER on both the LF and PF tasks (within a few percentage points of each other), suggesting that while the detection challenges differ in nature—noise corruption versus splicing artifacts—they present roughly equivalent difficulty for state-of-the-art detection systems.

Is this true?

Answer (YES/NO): NO